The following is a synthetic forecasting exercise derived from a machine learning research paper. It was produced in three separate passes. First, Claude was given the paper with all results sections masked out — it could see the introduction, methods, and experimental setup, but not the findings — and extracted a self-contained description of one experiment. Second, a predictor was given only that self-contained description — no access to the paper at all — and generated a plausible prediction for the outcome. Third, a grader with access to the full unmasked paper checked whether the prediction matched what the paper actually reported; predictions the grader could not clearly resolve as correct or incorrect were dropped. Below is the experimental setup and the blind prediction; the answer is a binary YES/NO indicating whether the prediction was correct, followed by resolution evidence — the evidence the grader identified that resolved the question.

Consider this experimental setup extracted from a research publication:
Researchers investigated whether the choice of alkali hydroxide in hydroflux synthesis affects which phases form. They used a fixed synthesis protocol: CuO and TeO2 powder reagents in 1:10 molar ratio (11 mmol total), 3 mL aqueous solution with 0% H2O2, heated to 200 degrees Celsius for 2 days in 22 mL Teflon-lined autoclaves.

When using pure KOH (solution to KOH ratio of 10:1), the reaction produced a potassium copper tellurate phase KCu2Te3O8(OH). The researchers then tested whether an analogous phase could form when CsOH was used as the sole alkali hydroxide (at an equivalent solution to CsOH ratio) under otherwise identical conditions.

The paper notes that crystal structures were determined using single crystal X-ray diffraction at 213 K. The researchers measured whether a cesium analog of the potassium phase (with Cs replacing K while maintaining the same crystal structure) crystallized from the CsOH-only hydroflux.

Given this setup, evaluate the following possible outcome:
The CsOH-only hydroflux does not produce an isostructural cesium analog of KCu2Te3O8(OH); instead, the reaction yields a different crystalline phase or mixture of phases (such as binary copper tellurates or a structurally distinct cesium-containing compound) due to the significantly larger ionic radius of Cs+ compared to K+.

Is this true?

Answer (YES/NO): YES